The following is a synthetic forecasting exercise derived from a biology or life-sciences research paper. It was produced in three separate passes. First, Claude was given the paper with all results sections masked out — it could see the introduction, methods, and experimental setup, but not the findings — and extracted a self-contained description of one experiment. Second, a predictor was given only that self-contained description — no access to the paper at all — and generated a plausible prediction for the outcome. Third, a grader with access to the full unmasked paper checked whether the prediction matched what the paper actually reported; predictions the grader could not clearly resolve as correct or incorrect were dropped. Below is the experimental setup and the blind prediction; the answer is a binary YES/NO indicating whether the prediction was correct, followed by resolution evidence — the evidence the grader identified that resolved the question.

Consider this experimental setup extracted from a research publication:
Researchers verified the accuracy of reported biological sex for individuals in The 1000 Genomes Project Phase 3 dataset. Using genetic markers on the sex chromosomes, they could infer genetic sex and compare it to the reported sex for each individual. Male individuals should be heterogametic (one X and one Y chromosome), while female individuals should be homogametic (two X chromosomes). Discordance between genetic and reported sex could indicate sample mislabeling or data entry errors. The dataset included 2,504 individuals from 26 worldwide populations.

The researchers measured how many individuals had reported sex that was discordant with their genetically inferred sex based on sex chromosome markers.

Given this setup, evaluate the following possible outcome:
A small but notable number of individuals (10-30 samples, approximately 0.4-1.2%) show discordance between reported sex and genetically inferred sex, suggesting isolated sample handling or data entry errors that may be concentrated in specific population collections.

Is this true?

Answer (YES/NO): NO